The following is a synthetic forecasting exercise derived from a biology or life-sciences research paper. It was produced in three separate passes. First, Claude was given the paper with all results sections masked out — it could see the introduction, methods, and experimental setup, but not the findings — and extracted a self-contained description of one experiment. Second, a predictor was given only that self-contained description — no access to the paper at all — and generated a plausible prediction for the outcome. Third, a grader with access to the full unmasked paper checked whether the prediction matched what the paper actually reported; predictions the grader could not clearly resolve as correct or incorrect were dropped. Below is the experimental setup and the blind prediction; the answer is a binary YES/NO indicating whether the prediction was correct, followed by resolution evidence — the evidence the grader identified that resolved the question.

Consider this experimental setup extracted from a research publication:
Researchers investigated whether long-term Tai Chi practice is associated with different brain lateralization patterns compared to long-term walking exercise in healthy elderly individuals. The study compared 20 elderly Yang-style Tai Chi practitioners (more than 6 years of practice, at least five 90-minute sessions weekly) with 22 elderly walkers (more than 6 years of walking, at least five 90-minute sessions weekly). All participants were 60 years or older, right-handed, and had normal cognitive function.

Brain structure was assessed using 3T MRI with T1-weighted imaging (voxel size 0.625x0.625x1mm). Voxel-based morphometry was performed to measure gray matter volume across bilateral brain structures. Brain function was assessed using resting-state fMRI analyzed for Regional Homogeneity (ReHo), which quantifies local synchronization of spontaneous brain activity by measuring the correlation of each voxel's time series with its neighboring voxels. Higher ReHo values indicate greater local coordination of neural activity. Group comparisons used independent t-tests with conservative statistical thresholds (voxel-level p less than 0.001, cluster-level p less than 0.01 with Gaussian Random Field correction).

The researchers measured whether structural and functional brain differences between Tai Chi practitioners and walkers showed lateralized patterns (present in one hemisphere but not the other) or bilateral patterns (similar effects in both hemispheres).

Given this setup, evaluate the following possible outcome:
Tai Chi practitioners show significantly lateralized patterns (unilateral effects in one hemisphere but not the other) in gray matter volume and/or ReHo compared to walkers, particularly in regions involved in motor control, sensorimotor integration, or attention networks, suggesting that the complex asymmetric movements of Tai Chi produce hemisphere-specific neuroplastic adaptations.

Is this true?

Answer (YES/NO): NO